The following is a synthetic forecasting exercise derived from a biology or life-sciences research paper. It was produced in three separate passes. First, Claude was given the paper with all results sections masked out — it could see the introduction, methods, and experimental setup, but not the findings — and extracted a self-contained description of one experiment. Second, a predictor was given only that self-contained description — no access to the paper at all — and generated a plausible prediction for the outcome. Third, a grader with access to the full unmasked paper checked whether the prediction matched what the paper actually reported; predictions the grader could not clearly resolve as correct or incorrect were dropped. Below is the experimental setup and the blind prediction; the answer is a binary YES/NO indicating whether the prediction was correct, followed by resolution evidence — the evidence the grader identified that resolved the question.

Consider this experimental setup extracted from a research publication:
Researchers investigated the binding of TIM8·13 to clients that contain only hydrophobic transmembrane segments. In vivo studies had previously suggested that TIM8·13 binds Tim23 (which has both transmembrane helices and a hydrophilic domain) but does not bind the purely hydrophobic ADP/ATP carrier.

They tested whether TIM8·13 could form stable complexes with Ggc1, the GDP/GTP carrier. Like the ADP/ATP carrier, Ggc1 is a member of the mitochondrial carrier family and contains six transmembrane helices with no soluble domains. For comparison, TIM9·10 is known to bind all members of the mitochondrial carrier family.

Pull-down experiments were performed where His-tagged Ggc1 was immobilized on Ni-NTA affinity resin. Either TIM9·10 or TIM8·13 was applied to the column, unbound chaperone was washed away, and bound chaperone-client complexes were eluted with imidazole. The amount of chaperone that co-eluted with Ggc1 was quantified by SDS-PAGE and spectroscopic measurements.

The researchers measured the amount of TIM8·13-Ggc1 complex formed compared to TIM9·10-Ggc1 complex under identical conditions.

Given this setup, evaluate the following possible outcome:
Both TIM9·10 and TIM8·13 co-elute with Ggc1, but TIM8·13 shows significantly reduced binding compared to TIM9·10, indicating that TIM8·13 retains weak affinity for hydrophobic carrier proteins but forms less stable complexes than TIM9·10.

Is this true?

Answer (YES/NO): YES